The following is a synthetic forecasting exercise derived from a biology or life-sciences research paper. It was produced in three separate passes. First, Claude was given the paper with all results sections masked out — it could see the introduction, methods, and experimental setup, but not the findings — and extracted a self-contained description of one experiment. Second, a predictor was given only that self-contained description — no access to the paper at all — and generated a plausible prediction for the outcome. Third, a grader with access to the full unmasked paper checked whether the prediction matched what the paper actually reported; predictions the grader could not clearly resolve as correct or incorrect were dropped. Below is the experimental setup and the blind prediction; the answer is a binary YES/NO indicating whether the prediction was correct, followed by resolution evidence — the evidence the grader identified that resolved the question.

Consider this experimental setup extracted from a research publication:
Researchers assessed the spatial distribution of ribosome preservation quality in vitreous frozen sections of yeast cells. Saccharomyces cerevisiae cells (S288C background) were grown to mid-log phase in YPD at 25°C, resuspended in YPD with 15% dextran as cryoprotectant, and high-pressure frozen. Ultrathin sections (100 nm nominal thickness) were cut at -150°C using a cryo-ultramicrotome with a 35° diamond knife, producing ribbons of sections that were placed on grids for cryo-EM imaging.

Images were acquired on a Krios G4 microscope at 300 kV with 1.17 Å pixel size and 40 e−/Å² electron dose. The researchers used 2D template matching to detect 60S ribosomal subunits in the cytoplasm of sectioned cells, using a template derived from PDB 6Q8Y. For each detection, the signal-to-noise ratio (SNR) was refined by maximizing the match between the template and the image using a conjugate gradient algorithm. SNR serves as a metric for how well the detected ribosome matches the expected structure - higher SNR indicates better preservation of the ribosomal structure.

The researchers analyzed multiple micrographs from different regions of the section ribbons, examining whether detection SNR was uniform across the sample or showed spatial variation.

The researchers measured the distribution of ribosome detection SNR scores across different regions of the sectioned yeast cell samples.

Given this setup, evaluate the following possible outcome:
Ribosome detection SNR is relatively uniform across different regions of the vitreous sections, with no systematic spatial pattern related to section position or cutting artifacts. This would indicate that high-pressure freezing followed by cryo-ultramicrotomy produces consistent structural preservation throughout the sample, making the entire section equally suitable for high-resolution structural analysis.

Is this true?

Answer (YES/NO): NO